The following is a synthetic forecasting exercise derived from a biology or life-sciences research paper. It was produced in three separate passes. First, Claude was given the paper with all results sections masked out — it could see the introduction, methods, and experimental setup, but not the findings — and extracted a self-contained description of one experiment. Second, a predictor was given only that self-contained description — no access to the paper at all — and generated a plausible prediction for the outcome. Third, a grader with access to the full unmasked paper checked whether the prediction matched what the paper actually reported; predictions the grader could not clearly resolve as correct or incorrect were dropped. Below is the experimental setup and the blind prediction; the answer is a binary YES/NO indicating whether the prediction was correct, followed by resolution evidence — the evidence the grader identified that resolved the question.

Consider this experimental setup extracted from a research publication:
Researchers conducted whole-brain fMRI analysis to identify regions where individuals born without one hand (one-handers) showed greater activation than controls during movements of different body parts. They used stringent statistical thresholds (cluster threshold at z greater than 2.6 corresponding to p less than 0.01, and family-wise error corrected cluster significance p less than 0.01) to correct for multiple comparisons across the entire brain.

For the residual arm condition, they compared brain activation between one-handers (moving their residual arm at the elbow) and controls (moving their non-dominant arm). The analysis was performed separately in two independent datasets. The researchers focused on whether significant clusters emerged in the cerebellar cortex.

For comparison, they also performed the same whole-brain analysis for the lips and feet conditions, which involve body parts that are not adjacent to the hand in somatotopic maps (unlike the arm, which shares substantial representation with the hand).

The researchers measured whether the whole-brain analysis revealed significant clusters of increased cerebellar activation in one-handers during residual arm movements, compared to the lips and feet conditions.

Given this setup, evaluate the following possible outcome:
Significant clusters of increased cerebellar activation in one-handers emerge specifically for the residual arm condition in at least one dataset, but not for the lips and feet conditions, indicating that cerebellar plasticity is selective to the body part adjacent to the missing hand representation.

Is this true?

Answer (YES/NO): NO